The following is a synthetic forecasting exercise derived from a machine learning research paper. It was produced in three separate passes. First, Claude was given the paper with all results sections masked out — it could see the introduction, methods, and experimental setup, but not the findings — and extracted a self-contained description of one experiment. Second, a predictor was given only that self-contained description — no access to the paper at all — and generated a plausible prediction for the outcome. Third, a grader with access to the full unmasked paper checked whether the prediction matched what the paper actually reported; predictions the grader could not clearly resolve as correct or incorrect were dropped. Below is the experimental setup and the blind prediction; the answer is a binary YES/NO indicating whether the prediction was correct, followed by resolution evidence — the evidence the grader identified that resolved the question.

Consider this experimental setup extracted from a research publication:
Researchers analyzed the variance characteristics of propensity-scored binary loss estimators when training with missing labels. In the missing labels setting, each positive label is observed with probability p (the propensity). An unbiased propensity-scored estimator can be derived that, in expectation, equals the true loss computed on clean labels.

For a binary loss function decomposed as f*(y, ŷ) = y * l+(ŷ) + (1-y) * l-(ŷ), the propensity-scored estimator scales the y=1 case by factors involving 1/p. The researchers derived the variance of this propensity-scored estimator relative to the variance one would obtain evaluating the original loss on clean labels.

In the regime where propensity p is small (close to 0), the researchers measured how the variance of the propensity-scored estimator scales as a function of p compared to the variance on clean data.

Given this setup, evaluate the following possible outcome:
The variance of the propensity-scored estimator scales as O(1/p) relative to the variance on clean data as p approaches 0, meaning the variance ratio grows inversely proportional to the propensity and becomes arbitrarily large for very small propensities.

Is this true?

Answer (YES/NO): YES